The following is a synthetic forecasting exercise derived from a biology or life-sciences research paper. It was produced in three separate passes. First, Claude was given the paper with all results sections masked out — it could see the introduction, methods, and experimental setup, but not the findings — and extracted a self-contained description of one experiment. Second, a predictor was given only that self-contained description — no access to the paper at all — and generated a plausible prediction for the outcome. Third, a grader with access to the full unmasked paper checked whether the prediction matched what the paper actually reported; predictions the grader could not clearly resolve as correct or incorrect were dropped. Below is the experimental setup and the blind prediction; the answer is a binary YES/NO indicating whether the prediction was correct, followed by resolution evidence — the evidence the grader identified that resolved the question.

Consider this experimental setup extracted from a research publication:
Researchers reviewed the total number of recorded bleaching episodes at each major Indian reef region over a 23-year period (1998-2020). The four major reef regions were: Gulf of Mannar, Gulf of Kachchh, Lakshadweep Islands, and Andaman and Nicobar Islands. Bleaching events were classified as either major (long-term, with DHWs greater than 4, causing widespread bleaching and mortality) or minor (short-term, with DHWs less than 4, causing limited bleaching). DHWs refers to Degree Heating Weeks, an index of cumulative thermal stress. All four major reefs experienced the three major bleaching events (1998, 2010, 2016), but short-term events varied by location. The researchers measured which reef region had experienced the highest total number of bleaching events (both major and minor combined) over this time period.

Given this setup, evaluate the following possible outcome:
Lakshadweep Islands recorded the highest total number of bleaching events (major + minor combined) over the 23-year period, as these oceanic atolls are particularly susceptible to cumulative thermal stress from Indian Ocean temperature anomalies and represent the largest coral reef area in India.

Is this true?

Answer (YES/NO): NO